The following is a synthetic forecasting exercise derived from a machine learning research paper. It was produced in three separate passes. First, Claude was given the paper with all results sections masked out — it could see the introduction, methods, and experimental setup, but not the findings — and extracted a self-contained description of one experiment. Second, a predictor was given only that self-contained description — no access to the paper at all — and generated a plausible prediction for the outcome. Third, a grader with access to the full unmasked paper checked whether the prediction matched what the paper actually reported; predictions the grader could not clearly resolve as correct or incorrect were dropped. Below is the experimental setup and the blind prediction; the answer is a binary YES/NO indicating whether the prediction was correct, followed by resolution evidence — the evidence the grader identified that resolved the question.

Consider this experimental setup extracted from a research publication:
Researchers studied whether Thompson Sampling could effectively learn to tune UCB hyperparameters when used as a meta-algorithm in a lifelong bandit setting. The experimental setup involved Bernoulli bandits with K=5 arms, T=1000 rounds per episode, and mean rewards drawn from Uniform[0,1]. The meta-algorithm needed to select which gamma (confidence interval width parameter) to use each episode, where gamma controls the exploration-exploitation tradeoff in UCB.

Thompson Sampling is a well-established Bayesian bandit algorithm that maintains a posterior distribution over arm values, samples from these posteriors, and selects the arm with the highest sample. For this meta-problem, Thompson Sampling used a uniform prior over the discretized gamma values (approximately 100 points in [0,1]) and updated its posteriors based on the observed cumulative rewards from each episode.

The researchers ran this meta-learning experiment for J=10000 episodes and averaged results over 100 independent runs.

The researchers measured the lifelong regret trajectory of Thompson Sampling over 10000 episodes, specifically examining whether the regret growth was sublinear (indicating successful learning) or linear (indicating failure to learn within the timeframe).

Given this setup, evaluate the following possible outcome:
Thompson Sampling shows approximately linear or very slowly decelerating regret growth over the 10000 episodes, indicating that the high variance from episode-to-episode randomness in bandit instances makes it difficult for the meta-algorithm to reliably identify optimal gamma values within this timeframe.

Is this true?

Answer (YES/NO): YES